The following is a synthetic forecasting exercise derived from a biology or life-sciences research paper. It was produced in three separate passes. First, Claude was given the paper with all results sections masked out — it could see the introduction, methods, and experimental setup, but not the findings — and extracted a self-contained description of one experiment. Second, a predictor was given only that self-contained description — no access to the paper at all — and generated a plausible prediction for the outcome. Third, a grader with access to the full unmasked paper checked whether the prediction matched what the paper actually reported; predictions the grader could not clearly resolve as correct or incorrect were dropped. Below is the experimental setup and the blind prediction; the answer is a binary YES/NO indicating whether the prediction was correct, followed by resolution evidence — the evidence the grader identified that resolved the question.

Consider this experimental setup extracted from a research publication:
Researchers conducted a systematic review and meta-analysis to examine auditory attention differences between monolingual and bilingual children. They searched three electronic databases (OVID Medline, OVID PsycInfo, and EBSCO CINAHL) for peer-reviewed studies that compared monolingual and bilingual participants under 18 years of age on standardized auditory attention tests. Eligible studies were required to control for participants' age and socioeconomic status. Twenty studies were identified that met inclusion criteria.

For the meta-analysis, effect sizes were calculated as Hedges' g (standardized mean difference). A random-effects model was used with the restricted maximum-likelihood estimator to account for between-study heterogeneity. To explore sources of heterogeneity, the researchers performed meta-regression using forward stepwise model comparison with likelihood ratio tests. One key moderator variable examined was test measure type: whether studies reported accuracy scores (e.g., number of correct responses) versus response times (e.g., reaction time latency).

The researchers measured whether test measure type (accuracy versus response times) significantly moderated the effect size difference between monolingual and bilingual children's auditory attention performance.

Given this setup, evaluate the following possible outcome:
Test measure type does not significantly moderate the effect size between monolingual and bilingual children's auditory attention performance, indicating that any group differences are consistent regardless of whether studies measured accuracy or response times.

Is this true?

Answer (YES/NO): NO